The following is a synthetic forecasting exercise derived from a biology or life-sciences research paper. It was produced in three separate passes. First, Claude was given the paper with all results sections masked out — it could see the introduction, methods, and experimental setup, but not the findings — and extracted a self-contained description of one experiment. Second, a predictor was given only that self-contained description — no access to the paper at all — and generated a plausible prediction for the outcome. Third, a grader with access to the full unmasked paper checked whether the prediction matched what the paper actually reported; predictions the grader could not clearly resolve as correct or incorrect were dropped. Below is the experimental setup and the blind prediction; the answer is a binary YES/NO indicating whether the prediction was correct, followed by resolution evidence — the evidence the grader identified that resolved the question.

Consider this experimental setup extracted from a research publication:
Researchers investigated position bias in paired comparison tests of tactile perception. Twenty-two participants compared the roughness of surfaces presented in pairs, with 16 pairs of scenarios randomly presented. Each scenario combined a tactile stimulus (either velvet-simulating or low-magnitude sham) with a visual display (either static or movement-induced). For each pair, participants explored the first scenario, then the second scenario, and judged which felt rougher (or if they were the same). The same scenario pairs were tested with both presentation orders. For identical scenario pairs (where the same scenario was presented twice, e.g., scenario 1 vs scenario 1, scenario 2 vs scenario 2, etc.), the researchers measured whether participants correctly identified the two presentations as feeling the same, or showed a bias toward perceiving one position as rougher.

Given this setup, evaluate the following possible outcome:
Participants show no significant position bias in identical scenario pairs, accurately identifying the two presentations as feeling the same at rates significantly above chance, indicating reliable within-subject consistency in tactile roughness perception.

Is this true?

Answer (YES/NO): NO